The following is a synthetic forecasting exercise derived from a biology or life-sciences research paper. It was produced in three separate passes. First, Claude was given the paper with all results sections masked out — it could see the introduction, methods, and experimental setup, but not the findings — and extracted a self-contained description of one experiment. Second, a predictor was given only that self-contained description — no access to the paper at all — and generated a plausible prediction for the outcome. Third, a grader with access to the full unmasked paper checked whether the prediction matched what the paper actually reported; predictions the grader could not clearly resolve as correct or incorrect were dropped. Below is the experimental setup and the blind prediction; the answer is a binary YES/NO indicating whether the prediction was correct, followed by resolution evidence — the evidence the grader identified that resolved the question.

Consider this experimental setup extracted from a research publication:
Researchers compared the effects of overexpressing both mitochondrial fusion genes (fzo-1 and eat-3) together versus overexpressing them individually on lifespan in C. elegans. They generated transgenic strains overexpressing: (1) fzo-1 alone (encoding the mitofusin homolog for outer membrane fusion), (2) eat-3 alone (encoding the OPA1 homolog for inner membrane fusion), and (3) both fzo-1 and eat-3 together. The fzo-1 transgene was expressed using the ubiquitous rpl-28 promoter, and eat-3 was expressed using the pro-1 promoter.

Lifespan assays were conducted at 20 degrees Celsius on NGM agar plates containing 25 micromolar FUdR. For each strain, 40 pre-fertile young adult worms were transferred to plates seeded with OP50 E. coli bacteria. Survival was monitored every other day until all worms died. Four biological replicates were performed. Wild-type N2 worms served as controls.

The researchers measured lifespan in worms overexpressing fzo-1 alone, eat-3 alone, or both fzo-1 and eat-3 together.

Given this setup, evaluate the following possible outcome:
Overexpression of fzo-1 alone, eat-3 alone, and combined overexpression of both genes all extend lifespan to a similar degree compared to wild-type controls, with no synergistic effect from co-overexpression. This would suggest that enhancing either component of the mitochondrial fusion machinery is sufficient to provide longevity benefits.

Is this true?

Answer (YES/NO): NO